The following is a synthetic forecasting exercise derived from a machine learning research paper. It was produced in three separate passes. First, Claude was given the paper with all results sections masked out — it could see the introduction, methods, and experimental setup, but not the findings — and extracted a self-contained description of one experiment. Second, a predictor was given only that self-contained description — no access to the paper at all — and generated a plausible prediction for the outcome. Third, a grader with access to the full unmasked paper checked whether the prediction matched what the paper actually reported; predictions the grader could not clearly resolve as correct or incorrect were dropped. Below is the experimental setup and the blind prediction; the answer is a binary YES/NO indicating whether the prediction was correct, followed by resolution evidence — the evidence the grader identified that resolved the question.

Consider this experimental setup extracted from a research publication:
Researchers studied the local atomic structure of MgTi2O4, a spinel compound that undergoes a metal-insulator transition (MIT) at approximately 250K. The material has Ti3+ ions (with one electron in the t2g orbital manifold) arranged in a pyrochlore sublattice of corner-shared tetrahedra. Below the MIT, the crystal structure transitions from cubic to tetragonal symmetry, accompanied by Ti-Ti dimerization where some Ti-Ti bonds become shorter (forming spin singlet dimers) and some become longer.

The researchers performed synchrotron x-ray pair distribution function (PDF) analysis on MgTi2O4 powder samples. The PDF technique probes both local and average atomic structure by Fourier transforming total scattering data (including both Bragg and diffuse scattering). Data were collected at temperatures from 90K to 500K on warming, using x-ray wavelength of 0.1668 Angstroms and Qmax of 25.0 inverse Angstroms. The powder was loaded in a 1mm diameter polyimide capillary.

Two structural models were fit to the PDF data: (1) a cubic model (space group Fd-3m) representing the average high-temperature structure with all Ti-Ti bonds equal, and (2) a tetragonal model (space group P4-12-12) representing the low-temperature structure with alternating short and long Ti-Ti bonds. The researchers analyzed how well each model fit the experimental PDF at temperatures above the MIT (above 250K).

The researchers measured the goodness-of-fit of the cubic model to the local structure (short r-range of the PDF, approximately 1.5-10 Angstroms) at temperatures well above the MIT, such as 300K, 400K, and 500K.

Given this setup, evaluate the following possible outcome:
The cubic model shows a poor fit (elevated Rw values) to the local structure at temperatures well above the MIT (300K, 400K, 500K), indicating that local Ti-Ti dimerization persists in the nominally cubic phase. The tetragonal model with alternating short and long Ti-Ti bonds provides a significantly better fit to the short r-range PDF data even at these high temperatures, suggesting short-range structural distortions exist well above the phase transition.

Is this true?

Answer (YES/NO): YES